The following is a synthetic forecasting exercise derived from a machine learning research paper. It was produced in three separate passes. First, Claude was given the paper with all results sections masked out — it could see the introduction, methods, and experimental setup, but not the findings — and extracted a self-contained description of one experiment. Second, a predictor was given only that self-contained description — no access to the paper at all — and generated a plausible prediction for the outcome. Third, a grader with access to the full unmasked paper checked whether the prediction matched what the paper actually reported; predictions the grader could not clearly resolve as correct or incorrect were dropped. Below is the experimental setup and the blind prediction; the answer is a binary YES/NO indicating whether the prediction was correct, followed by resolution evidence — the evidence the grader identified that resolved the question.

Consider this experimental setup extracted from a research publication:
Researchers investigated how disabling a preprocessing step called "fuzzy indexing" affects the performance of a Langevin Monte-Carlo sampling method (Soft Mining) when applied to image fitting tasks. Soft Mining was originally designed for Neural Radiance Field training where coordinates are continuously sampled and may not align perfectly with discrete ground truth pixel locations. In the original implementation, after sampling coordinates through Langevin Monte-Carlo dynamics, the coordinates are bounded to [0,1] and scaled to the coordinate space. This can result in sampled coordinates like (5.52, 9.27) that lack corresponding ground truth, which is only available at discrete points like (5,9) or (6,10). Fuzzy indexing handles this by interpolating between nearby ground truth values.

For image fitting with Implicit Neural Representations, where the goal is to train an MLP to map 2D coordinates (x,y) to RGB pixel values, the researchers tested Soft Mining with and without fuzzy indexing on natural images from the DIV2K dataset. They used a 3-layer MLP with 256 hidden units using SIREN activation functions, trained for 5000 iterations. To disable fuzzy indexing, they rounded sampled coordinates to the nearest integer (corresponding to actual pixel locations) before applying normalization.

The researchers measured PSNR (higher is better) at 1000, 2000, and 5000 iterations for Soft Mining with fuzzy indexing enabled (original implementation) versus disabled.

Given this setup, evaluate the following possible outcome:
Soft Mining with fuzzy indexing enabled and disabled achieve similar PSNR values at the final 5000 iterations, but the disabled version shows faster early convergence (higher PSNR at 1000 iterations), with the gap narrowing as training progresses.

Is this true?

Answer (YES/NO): NO